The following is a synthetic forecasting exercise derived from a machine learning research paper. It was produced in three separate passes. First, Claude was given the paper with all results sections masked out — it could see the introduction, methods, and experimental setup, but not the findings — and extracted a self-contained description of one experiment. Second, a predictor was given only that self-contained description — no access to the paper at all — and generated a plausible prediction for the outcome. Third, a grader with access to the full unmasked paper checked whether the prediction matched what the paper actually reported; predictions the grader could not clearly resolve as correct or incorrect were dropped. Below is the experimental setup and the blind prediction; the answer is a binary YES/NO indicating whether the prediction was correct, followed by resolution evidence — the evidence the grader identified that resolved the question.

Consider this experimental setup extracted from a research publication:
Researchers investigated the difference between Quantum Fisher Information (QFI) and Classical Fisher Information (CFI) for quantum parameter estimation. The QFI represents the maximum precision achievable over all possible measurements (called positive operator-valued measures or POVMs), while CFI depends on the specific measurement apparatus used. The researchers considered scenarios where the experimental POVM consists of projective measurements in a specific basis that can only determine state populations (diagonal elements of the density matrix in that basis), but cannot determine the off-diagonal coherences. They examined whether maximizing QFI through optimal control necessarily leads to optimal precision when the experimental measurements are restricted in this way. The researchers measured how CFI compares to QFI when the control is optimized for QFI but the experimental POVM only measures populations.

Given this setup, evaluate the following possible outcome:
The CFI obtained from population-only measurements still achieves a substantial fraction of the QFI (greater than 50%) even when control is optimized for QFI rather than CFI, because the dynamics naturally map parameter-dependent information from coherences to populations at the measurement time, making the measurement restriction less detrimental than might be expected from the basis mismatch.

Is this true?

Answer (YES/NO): NO